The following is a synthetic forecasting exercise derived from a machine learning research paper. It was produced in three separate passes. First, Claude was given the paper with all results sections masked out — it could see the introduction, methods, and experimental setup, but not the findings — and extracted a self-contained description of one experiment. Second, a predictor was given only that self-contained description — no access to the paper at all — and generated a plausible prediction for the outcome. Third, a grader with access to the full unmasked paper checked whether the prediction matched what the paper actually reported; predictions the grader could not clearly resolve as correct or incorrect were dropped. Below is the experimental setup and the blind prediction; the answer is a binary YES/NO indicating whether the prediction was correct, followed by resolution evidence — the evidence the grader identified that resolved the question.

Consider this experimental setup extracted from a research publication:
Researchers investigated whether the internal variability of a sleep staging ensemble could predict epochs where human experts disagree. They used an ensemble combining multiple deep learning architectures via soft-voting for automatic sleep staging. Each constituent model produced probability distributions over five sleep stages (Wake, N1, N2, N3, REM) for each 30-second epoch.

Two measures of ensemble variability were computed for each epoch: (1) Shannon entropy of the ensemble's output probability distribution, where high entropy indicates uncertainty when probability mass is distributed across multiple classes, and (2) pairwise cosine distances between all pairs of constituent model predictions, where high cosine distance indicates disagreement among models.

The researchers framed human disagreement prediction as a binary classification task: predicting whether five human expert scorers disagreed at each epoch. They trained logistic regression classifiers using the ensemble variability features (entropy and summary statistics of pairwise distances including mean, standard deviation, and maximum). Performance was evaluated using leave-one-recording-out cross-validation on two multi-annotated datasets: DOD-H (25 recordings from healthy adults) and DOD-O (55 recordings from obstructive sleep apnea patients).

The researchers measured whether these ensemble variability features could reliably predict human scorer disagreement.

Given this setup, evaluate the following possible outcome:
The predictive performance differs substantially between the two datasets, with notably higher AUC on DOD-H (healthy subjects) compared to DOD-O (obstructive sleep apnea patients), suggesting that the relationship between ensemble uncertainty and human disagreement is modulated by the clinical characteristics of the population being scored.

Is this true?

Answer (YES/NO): NO